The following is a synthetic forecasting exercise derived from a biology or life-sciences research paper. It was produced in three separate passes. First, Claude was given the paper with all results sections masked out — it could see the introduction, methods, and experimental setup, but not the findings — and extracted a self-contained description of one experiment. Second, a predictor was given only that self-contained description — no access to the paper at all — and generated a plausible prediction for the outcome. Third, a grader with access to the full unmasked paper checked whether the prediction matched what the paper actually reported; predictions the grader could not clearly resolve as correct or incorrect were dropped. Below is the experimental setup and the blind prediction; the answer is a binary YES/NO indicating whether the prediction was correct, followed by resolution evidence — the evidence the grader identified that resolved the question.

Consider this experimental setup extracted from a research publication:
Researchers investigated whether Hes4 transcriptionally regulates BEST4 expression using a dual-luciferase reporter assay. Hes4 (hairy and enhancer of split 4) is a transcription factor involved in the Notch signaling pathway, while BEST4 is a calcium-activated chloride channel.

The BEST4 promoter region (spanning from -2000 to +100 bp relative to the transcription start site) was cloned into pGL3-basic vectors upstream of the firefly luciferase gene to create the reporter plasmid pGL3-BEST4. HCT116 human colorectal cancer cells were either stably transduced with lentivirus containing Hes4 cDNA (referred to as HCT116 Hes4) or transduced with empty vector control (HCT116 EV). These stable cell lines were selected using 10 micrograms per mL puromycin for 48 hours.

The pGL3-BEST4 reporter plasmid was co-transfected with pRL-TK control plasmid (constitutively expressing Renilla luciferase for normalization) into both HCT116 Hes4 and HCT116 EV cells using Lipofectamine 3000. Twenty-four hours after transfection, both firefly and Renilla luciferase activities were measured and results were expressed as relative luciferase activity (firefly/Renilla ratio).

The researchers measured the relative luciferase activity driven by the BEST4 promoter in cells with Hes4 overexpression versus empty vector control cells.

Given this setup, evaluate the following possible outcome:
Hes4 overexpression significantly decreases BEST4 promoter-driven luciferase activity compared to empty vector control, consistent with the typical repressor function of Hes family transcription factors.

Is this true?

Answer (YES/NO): NO